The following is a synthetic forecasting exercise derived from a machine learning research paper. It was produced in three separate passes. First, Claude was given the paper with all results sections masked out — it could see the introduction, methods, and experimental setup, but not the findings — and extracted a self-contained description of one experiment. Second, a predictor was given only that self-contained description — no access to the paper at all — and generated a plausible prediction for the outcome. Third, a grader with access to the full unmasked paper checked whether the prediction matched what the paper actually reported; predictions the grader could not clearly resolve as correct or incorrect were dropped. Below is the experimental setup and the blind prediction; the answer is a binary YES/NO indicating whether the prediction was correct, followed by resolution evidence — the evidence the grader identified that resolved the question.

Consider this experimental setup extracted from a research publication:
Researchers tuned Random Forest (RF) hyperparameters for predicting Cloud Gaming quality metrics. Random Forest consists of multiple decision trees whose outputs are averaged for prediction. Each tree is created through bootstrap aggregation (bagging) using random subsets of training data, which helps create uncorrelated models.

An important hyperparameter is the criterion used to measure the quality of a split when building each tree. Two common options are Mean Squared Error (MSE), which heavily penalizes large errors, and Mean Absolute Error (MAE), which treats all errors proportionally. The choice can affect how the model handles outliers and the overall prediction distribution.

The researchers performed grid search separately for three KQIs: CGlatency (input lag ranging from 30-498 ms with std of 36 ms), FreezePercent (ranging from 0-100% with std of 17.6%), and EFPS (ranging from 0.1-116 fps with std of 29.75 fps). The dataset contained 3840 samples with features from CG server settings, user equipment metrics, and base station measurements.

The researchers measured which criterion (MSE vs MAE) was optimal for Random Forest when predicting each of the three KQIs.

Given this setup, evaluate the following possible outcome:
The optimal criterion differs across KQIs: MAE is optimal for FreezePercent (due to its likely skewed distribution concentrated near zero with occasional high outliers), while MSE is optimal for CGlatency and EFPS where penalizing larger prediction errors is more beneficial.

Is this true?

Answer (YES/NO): NO